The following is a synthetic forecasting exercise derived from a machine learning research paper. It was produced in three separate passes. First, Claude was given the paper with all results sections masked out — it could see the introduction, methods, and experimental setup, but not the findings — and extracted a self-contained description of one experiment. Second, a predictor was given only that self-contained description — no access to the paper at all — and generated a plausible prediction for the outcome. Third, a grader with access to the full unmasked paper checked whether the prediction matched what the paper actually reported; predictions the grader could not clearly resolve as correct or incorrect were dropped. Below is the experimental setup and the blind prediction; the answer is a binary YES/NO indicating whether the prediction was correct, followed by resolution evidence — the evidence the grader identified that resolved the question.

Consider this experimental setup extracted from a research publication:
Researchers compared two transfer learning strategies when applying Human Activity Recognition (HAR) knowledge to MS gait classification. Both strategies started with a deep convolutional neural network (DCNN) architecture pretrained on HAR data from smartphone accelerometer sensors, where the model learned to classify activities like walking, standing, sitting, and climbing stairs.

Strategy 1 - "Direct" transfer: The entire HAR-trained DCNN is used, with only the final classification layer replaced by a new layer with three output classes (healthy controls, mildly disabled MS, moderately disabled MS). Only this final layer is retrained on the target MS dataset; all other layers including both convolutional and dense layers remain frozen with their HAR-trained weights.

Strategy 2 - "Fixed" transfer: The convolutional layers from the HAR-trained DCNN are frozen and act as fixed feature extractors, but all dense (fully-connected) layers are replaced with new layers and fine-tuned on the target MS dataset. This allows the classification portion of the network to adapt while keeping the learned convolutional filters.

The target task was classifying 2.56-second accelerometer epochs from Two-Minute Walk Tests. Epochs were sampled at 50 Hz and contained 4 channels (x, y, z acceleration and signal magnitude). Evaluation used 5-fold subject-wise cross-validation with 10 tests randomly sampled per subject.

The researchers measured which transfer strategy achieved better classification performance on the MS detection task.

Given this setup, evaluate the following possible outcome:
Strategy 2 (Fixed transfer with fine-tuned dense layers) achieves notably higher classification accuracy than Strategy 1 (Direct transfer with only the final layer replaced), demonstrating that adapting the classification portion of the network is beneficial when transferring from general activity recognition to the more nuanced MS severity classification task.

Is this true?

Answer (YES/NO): YES